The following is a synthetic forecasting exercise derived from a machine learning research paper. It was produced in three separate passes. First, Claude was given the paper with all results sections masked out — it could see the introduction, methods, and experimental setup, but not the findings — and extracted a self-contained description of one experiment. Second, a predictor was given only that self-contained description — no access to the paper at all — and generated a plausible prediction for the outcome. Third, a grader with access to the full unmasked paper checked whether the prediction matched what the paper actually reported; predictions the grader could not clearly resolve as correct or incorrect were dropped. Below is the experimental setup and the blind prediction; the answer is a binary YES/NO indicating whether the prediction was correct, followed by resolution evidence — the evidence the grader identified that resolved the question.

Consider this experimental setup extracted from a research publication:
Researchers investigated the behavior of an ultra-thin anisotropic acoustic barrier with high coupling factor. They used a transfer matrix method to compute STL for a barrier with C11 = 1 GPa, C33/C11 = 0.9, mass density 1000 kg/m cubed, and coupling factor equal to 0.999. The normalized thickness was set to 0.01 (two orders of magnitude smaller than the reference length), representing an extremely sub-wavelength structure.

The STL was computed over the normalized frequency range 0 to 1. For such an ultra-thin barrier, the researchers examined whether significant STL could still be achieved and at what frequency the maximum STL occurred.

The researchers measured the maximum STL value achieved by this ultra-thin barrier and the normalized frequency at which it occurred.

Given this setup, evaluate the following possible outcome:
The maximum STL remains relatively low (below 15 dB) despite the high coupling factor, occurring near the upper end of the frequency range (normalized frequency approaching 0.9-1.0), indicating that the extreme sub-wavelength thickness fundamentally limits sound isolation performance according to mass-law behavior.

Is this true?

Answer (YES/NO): YES